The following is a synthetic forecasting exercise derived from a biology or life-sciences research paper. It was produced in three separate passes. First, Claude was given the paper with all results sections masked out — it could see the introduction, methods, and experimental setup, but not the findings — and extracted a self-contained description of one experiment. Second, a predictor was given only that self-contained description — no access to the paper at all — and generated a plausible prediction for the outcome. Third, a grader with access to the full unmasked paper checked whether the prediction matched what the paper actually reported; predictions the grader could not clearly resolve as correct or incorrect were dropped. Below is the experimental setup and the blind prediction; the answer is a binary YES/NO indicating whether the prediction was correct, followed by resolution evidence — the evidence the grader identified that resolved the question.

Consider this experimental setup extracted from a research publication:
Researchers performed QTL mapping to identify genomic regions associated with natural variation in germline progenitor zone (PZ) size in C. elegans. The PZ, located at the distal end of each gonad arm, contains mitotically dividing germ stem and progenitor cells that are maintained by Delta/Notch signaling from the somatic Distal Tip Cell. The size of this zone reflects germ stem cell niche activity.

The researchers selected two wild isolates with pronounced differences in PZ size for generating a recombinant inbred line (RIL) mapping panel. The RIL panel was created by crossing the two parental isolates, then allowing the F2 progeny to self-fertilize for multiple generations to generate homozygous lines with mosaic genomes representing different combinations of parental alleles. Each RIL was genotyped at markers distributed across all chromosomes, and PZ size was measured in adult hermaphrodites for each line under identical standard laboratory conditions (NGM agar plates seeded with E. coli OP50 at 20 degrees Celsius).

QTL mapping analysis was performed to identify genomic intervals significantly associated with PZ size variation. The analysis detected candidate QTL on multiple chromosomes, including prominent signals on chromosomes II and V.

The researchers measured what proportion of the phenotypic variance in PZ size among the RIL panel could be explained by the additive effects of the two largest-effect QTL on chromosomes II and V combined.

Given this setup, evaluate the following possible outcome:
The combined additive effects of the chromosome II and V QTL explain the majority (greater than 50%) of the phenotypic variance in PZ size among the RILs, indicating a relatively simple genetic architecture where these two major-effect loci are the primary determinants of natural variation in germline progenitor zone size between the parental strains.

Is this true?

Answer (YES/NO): NO